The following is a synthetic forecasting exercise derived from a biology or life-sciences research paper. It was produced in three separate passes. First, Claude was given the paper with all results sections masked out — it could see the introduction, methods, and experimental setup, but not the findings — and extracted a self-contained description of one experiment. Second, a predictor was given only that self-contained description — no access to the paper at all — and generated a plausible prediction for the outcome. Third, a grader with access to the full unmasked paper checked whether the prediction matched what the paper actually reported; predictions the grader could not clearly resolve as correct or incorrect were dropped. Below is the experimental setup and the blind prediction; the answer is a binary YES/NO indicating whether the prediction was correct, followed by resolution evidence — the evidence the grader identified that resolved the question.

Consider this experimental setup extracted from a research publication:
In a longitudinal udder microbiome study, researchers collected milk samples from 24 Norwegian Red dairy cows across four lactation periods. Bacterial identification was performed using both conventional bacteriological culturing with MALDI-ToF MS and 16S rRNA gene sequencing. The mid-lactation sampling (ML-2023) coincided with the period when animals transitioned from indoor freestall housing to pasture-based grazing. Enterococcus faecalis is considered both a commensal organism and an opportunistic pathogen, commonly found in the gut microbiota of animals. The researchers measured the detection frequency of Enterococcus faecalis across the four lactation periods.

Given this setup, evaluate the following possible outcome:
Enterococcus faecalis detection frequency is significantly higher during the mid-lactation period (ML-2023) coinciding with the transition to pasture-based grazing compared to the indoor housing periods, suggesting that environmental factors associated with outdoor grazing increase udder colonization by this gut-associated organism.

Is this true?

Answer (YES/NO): YES